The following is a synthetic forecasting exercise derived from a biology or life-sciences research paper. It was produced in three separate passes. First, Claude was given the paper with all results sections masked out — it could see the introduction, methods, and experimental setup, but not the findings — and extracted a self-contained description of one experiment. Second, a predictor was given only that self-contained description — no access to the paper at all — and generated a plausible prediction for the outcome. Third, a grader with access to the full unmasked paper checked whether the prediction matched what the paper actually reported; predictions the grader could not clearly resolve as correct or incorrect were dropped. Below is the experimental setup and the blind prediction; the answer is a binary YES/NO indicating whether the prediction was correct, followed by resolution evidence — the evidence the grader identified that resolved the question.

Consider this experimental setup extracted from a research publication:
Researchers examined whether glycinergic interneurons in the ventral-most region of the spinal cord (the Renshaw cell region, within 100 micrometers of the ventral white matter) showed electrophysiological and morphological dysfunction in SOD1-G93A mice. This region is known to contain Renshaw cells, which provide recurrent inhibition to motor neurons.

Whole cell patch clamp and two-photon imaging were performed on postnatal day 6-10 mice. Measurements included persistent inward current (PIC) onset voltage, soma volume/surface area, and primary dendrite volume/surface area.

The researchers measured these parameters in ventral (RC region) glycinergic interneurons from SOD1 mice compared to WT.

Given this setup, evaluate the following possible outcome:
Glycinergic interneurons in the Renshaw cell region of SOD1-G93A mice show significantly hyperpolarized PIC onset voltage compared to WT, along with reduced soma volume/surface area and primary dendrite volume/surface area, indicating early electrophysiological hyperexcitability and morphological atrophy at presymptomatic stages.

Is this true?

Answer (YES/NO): NO